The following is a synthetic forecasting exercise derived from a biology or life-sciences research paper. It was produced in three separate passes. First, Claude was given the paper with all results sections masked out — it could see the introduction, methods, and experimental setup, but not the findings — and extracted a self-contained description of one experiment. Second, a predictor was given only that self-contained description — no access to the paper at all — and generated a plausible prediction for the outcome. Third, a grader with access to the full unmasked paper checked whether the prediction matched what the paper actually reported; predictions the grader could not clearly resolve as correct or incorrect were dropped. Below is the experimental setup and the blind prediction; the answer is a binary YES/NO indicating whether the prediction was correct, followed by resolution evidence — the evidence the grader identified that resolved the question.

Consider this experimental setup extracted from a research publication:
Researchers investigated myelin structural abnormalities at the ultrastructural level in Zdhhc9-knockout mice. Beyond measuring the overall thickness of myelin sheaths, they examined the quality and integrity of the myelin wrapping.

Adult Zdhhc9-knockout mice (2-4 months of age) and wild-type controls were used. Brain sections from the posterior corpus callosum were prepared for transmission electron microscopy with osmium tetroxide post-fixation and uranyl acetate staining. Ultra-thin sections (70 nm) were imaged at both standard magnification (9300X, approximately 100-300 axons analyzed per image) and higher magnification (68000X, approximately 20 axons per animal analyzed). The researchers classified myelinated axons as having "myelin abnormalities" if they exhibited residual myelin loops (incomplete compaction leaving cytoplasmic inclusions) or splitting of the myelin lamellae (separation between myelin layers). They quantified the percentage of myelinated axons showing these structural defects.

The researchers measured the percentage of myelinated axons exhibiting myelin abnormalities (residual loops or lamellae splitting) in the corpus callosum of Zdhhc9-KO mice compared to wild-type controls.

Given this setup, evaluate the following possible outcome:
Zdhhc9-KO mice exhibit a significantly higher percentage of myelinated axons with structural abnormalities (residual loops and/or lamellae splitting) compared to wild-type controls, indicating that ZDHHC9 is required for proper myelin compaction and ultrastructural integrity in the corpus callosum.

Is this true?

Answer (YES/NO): YES